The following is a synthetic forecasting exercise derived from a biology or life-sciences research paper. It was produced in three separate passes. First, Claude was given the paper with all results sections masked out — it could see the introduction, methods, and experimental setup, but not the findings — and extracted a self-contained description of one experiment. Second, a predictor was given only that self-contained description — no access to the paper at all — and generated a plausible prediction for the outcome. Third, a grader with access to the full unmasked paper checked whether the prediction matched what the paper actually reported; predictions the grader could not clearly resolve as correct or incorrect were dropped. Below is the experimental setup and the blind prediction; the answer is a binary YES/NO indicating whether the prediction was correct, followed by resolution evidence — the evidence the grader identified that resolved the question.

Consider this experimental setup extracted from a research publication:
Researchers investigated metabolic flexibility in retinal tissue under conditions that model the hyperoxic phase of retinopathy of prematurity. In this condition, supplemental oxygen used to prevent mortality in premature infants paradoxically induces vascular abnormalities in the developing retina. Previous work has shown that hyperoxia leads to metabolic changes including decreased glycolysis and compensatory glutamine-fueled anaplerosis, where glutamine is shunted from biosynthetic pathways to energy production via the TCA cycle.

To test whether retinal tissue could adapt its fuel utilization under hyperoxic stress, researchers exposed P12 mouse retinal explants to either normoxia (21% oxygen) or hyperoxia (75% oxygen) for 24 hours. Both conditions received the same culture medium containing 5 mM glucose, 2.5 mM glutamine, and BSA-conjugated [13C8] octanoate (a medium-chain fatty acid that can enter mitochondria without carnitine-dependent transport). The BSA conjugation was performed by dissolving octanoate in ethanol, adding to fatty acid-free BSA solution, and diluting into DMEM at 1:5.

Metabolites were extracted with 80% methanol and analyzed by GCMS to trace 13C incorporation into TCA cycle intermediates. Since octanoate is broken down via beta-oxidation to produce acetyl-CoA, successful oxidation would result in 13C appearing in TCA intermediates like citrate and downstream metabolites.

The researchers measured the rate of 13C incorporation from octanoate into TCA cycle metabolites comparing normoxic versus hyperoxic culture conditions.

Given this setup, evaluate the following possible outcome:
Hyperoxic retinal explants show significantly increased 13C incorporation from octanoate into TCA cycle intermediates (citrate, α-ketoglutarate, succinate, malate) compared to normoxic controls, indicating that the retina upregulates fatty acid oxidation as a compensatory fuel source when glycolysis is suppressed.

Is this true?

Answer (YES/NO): YES